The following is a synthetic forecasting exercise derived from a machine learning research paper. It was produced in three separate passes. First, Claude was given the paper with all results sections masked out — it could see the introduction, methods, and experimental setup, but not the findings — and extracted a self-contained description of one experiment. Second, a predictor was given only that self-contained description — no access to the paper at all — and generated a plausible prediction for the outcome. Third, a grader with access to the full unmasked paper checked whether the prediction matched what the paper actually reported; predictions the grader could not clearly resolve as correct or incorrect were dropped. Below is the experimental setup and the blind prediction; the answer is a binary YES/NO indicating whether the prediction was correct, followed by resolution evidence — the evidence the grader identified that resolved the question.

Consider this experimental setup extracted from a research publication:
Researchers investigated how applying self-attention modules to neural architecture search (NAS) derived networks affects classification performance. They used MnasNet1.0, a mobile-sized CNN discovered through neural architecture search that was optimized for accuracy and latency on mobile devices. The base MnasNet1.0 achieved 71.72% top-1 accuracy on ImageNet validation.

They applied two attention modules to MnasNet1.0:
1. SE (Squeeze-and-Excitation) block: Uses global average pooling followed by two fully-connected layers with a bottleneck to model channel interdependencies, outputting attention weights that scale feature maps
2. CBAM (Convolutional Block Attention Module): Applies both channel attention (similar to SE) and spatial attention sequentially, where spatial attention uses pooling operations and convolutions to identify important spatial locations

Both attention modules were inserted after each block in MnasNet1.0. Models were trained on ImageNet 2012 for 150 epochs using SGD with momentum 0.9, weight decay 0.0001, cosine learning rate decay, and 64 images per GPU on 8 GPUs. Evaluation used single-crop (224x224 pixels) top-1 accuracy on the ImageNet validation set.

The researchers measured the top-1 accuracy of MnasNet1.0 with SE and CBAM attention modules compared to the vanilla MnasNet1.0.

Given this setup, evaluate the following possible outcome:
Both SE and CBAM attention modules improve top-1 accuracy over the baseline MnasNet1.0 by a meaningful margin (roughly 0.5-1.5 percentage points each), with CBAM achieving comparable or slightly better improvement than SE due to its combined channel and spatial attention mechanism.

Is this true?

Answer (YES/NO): NO